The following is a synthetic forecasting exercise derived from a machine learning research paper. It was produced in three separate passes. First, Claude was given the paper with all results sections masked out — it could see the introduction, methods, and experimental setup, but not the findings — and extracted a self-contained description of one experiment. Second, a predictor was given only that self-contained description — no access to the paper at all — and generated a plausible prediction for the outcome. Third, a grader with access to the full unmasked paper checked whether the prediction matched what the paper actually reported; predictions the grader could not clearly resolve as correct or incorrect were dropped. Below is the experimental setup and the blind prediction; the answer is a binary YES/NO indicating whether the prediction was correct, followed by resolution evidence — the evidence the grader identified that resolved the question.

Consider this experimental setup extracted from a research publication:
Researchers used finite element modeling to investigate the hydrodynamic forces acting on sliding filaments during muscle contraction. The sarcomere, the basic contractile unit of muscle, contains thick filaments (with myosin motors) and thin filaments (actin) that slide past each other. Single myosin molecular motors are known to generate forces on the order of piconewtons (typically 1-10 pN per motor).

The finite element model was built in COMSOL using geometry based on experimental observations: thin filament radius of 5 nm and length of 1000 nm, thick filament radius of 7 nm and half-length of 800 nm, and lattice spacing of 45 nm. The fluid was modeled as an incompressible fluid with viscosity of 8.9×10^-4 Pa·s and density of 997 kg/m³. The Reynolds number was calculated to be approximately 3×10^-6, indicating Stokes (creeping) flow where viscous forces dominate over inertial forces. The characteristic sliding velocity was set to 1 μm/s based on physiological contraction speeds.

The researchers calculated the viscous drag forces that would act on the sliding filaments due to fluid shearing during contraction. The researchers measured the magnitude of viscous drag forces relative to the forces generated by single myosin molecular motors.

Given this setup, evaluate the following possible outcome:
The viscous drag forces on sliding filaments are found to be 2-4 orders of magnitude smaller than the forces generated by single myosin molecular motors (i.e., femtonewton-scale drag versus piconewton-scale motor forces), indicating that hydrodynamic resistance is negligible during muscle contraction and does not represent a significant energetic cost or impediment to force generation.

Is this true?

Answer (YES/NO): YES